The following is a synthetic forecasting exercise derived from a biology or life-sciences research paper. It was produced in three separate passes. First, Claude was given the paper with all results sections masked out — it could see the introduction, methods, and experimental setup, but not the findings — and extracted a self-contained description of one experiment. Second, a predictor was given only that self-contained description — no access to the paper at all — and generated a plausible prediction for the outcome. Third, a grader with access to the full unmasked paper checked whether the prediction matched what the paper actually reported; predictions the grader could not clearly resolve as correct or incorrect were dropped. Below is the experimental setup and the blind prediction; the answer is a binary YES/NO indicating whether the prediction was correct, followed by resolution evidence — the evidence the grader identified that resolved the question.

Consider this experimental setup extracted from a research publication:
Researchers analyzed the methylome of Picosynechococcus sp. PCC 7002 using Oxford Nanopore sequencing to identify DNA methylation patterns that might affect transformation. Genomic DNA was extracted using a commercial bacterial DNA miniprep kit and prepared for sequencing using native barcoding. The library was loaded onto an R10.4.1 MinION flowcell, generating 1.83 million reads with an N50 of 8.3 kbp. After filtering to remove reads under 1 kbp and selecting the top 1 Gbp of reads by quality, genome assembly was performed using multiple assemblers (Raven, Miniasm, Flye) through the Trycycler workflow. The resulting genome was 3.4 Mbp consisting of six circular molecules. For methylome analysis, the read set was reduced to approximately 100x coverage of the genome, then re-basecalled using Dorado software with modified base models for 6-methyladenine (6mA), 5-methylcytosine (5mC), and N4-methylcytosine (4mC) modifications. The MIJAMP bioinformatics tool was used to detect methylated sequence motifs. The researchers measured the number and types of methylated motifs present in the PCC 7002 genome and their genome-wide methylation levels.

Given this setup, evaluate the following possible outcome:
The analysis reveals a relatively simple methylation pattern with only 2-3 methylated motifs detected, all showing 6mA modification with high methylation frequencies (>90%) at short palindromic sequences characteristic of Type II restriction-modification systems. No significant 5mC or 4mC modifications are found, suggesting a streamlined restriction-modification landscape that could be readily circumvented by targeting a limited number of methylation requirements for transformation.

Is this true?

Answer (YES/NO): NO